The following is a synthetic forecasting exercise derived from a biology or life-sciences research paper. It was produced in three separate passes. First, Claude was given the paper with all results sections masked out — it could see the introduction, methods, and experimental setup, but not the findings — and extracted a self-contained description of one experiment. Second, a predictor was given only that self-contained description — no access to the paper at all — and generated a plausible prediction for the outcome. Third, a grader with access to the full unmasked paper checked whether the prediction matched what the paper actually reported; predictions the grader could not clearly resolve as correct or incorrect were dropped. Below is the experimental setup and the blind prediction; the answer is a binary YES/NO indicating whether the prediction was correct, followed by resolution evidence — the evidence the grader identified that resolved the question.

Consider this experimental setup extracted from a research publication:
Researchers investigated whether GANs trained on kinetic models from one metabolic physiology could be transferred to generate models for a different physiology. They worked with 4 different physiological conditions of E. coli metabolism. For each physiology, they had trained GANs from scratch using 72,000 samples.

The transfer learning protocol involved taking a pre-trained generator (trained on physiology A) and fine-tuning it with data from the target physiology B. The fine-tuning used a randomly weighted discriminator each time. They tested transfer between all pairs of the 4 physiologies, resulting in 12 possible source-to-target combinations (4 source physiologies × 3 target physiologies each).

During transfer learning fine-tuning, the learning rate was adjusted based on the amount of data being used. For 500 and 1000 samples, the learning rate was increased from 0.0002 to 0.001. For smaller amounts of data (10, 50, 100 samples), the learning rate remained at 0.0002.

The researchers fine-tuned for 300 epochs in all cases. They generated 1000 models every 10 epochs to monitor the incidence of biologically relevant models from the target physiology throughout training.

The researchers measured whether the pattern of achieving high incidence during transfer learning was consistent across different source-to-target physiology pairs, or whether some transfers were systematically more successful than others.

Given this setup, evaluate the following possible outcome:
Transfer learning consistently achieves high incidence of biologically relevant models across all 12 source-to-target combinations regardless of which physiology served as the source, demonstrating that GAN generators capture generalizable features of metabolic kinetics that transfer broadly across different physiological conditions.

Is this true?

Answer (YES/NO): YES